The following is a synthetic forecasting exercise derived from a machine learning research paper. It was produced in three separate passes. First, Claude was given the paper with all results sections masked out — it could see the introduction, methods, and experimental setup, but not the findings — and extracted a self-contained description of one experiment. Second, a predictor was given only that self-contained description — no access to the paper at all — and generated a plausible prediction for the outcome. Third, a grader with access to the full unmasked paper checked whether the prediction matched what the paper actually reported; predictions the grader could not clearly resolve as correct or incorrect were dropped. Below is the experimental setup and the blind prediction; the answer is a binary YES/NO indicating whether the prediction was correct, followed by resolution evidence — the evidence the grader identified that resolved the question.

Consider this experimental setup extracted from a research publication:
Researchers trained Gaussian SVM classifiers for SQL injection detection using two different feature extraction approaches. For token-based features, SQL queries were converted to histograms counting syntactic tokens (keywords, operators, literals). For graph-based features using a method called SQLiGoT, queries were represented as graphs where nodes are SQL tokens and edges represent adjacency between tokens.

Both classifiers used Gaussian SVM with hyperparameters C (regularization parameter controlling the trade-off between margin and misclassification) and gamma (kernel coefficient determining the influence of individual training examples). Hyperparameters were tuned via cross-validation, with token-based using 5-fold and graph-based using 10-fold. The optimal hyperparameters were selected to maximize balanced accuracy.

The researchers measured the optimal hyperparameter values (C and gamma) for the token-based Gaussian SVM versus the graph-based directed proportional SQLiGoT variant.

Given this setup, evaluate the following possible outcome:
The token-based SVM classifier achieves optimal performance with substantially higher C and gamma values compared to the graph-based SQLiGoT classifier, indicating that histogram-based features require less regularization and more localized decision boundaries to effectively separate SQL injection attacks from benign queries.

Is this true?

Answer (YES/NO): NO